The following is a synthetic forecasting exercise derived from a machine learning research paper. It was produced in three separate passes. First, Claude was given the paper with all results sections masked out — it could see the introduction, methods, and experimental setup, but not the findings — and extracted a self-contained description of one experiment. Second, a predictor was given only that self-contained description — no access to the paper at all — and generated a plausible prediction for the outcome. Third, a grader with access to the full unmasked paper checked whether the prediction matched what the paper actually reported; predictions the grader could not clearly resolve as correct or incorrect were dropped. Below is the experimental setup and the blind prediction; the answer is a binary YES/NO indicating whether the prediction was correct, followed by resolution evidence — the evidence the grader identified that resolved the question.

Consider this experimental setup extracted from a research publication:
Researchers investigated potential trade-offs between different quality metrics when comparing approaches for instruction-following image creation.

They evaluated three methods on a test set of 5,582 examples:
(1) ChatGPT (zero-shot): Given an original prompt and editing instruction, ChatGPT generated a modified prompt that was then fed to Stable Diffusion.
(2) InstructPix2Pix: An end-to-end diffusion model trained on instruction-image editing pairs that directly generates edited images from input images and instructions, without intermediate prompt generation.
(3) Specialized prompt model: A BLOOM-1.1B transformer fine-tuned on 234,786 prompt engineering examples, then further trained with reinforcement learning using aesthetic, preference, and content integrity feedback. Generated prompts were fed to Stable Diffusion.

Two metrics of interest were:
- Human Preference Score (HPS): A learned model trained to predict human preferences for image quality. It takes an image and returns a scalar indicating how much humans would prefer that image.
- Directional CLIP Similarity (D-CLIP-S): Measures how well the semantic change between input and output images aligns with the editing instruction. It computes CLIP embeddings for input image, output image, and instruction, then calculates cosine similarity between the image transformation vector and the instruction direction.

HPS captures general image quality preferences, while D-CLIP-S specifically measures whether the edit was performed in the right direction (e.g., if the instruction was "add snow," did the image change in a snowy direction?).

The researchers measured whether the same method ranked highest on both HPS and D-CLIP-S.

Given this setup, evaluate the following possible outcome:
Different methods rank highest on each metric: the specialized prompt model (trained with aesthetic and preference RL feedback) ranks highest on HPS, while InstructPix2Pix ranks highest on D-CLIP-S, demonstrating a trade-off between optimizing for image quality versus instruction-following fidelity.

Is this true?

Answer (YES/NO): YES